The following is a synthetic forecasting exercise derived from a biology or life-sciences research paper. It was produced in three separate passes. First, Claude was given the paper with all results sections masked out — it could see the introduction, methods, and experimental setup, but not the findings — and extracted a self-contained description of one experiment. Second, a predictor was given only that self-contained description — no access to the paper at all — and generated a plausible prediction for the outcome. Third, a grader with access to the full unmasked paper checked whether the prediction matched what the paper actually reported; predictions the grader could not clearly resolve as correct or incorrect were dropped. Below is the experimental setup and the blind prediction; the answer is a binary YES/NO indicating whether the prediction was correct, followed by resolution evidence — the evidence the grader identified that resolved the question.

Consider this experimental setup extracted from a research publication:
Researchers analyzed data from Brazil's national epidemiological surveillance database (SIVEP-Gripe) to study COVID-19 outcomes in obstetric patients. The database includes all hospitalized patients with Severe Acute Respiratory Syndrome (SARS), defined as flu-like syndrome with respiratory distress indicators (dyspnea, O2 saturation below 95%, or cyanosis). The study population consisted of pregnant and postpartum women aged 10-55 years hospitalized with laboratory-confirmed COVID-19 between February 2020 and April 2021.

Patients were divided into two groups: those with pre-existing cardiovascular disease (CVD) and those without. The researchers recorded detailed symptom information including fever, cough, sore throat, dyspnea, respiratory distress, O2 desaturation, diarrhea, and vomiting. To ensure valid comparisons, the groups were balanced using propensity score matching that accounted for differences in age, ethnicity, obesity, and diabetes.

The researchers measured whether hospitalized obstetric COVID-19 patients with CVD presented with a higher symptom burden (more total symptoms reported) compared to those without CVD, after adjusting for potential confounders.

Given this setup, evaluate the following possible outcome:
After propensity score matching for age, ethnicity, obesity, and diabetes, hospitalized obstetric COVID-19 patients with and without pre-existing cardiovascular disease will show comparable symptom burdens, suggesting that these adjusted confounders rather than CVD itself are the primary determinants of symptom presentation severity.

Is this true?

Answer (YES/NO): NO